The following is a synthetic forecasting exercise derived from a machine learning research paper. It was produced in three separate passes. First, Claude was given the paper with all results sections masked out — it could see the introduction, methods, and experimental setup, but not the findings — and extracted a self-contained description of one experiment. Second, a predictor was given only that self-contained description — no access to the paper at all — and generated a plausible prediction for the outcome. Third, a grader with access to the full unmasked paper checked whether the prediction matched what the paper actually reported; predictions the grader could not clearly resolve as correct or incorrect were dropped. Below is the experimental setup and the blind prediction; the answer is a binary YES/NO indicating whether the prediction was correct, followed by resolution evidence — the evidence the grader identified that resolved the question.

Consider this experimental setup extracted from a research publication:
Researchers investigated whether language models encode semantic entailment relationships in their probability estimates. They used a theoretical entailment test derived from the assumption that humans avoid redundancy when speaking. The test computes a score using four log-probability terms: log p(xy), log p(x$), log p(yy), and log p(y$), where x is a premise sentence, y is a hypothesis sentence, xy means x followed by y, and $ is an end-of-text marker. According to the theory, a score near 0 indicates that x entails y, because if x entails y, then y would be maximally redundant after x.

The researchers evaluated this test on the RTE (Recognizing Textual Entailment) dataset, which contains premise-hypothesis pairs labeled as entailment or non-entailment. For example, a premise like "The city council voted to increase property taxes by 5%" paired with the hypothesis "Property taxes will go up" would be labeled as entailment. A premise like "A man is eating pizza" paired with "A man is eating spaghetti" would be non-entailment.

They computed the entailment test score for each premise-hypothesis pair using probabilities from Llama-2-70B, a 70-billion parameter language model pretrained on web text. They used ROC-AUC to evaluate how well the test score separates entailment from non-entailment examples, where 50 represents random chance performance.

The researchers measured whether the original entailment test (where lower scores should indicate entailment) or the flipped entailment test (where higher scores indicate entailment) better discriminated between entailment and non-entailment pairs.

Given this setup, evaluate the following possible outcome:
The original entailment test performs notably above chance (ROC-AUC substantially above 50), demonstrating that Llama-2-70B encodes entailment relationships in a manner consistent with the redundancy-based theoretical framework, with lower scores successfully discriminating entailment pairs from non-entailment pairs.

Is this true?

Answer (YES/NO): NO